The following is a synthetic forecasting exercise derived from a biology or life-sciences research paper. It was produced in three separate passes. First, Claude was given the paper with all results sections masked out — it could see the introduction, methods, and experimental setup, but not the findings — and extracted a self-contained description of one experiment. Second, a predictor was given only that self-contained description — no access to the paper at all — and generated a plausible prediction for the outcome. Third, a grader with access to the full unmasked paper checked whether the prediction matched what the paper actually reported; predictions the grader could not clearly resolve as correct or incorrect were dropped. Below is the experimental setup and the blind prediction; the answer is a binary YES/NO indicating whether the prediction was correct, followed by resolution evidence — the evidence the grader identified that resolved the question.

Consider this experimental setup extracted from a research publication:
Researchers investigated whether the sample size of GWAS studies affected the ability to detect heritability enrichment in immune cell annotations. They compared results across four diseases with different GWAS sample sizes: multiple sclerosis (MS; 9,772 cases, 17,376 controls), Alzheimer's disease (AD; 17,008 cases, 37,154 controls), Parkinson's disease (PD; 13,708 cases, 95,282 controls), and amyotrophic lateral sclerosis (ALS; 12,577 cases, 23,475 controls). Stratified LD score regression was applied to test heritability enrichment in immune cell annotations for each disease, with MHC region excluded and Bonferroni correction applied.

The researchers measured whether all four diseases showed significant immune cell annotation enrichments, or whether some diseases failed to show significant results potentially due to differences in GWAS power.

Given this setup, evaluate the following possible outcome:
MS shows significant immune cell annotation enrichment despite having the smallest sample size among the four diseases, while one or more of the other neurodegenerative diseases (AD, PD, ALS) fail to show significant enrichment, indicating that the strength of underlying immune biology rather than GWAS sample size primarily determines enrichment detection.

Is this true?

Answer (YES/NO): YES